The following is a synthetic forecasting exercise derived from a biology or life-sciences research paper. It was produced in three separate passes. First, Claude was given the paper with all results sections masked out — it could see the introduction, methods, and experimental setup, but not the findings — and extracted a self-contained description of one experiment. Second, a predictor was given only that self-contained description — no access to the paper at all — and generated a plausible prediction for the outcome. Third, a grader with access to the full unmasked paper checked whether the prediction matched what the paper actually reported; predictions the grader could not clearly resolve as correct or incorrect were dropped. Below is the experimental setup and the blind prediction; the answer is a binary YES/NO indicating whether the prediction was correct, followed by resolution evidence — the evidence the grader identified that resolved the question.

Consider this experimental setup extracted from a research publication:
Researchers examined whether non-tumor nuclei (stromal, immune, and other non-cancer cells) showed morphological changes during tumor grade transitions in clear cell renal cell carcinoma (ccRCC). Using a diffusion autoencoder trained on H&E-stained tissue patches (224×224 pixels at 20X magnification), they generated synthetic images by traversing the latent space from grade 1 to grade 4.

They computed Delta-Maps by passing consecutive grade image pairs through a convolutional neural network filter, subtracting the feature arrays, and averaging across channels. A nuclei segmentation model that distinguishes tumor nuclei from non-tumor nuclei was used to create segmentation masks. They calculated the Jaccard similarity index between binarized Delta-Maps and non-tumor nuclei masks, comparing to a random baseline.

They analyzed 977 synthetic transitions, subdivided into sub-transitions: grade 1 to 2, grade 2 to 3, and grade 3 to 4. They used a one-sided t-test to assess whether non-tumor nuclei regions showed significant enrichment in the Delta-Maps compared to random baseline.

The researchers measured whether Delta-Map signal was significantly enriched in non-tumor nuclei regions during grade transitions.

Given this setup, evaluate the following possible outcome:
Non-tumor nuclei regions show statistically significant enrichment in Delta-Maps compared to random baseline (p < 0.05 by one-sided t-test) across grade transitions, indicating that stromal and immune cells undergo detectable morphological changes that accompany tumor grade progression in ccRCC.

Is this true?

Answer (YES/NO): NO